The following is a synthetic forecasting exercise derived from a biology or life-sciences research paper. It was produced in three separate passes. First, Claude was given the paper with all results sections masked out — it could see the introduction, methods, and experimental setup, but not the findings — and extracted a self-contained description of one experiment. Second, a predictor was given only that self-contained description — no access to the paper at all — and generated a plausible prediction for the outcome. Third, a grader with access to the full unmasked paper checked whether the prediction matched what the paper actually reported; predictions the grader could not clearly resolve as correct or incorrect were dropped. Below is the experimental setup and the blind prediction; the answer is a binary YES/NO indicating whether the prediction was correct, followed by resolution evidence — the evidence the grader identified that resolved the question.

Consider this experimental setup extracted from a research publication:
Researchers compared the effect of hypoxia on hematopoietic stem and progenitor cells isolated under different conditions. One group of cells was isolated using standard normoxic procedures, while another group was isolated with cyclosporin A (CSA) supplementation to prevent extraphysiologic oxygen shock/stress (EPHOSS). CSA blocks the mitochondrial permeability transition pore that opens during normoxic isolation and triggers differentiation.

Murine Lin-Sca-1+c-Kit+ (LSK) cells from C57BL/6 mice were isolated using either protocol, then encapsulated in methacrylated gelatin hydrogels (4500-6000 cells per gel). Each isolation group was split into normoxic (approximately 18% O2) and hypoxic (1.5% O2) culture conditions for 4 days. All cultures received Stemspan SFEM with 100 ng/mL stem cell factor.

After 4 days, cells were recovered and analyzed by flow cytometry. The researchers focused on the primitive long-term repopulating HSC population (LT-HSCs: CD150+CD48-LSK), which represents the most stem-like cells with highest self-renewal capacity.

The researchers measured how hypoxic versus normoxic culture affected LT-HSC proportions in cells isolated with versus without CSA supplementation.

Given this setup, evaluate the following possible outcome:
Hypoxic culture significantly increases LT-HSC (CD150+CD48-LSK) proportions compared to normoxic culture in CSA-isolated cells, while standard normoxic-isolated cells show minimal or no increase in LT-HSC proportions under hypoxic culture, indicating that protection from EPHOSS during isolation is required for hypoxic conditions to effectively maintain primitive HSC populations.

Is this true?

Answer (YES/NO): NO